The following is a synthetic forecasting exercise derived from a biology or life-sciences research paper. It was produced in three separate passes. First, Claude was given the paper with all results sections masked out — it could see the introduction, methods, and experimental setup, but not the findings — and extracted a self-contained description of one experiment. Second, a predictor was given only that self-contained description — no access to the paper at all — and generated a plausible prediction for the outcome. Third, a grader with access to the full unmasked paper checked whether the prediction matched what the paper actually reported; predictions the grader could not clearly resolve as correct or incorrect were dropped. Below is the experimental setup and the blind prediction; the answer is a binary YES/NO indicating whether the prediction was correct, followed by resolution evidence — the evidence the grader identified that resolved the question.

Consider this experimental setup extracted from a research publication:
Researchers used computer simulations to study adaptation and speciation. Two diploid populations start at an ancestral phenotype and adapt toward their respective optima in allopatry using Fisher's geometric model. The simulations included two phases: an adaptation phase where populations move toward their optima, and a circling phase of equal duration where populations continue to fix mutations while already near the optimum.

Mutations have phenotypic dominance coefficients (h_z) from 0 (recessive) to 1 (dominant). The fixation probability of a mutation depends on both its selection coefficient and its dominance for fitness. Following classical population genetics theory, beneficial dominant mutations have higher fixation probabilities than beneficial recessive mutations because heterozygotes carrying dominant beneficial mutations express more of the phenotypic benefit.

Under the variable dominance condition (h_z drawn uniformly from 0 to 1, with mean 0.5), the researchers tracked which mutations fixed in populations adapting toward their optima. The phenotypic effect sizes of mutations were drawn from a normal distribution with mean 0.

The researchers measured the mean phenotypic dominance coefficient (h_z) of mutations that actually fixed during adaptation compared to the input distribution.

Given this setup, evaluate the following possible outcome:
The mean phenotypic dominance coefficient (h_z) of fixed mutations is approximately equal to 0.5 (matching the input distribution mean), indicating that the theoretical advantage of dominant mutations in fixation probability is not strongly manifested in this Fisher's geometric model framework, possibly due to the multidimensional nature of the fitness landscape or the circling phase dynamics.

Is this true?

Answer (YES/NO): NO